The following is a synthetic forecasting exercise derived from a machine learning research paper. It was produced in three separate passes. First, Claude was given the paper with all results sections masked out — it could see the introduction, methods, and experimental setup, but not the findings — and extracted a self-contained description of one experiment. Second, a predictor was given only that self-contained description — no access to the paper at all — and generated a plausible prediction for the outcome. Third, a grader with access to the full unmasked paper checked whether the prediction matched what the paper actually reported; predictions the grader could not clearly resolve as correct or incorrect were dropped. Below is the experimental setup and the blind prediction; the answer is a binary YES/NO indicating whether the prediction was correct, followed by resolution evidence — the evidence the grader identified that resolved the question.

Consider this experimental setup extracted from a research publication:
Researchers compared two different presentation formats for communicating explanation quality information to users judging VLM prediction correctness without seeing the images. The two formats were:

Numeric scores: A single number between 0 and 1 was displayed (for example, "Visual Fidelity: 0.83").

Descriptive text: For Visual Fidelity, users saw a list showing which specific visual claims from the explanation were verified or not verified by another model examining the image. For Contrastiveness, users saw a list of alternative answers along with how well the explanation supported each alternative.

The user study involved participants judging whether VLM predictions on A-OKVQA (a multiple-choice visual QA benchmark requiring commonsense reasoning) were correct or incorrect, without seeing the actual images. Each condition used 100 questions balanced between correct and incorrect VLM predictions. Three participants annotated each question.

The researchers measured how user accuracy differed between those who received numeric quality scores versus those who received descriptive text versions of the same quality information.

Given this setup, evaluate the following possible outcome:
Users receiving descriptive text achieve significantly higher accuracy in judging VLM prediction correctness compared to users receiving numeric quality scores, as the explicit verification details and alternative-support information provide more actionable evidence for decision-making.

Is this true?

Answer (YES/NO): NO